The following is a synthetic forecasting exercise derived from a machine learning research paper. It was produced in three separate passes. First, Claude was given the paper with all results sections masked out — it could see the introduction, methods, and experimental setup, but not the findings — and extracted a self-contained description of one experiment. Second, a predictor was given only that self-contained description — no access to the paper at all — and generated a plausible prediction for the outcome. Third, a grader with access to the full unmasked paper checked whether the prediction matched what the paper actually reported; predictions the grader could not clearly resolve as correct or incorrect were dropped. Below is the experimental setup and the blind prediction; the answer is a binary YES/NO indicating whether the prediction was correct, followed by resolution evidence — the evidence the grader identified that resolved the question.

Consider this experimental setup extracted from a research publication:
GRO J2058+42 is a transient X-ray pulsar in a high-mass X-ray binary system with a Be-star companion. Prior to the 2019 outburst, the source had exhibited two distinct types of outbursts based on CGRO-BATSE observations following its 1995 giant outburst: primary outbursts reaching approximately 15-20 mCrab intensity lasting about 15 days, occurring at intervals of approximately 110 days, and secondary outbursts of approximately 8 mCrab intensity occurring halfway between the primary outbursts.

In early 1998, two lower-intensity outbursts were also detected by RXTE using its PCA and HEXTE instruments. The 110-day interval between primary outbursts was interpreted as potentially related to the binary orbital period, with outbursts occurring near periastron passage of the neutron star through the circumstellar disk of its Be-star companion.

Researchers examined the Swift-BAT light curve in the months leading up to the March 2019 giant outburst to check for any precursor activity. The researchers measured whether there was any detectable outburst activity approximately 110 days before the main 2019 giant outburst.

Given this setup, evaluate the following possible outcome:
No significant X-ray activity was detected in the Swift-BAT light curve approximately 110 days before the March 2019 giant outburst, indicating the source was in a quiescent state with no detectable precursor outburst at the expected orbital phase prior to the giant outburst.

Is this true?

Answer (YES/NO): NO